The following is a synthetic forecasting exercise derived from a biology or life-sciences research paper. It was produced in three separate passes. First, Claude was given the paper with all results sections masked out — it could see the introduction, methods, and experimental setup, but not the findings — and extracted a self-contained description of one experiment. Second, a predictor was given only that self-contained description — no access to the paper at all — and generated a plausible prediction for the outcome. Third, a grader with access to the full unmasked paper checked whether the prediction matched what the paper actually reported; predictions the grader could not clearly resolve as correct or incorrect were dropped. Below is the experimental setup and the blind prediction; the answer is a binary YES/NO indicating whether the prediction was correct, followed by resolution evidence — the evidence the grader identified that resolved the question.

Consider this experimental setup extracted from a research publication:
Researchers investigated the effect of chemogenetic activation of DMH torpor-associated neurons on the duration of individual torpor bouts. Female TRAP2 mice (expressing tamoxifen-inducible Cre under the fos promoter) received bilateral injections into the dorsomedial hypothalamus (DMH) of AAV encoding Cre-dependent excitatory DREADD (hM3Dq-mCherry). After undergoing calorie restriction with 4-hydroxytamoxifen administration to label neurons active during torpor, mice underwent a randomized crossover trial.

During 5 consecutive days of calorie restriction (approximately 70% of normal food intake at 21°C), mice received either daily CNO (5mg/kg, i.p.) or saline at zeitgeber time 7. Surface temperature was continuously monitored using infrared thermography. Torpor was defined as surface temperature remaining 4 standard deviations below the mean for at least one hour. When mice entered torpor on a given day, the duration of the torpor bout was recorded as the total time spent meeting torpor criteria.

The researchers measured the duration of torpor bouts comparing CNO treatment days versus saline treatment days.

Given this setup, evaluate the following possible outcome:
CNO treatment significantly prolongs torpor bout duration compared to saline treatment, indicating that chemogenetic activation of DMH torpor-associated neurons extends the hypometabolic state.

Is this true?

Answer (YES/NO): YES